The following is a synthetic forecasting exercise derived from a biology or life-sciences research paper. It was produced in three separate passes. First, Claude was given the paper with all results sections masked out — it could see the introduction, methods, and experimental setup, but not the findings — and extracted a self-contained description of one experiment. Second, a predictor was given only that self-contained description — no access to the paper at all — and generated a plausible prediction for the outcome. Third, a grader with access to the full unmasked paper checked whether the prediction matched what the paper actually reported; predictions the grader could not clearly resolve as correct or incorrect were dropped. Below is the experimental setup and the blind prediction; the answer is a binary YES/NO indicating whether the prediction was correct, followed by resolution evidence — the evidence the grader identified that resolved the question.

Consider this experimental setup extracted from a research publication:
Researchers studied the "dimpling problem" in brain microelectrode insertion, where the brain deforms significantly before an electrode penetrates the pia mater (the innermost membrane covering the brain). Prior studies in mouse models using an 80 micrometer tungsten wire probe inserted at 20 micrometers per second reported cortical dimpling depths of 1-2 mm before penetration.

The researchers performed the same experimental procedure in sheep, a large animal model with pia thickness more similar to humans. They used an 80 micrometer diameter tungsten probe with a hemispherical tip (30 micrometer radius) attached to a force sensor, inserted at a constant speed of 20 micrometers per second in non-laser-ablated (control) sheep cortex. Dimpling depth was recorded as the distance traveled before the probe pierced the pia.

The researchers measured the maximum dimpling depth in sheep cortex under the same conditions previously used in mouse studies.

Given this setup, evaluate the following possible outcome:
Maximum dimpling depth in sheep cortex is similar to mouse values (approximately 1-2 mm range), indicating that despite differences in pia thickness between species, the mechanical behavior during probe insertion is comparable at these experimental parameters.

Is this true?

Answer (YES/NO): NO